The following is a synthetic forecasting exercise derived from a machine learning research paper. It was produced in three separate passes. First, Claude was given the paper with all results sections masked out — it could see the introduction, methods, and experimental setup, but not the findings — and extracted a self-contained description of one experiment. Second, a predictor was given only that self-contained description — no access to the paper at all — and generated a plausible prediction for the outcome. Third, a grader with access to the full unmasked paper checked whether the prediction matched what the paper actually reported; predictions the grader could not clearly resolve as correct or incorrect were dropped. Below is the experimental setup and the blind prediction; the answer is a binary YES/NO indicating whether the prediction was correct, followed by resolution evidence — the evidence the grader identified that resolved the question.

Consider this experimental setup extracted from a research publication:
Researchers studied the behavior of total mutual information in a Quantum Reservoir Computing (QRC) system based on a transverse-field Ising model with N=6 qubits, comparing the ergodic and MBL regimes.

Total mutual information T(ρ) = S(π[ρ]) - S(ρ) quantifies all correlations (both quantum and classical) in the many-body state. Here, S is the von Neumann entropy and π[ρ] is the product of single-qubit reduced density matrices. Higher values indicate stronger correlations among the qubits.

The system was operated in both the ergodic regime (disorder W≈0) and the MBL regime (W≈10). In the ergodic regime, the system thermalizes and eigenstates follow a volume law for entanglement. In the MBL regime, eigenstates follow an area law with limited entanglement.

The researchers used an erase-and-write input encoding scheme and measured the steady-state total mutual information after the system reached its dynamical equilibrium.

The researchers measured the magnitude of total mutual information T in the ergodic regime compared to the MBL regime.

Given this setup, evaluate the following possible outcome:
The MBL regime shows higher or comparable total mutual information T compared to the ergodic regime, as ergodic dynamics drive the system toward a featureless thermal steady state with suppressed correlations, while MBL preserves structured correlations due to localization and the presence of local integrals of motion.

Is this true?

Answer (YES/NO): NO